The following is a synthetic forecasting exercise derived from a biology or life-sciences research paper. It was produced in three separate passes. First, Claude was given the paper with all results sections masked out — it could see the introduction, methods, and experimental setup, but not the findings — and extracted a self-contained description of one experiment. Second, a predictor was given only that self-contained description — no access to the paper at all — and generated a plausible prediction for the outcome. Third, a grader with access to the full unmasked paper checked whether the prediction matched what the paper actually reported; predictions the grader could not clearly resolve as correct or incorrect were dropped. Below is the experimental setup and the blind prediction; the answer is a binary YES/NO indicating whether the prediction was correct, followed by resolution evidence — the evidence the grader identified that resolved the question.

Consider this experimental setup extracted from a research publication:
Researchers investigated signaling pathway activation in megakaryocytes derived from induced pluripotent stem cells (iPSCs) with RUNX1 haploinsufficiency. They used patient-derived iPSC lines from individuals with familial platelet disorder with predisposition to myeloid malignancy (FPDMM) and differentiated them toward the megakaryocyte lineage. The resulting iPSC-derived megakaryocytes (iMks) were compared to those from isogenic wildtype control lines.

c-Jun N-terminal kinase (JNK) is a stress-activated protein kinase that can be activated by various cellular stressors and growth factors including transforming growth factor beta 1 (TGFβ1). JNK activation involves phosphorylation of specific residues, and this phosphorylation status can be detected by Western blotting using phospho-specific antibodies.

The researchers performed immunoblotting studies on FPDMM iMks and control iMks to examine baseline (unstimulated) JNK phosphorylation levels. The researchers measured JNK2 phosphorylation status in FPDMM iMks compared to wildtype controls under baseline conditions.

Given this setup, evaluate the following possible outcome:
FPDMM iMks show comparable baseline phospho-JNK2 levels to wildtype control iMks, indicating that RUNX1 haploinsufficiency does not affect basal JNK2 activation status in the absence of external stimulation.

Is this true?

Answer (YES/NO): NO